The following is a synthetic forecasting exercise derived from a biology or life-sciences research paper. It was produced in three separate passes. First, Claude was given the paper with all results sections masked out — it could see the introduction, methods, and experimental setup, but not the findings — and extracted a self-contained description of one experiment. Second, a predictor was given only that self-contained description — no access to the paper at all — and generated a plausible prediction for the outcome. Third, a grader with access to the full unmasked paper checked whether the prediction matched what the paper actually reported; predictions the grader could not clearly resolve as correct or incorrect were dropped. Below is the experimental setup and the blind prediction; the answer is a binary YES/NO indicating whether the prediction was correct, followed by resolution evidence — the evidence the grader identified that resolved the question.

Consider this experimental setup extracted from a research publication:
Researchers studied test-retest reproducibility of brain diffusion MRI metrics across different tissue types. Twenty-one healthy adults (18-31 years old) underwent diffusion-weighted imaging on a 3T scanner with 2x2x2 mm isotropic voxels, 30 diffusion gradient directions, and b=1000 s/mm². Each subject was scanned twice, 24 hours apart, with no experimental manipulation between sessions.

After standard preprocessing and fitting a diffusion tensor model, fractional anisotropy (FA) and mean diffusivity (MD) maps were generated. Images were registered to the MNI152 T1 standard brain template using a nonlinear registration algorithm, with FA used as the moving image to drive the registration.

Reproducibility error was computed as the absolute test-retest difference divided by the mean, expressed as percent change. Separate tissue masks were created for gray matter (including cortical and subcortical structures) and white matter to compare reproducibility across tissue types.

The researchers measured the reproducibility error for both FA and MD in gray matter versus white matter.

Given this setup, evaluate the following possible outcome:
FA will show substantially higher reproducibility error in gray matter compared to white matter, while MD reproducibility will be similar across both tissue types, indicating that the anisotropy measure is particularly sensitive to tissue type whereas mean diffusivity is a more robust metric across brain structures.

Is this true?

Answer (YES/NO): NO